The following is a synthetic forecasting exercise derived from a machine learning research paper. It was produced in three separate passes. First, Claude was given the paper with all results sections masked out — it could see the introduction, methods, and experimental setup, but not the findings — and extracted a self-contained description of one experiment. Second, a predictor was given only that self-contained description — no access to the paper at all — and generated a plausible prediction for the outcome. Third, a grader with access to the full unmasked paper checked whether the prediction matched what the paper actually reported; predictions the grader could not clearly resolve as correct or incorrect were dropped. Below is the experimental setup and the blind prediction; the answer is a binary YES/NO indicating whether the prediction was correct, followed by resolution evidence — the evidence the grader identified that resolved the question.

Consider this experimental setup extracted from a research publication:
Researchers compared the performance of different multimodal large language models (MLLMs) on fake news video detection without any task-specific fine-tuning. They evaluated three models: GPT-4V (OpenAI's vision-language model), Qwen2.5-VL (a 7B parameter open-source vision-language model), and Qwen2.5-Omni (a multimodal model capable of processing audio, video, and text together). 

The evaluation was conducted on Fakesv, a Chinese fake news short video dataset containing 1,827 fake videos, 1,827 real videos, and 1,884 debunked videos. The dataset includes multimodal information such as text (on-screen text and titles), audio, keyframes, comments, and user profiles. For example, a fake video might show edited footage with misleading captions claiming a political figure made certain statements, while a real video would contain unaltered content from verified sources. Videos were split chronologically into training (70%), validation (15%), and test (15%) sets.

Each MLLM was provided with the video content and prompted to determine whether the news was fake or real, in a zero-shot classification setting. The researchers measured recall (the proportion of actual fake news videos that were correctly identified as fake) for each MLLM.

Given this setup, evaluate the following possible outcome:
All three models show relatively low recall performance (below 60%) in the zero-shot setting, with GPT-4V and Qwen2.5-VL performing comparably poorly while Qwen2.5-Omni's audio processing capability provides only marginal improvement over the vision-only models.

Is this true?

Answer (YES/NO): NO